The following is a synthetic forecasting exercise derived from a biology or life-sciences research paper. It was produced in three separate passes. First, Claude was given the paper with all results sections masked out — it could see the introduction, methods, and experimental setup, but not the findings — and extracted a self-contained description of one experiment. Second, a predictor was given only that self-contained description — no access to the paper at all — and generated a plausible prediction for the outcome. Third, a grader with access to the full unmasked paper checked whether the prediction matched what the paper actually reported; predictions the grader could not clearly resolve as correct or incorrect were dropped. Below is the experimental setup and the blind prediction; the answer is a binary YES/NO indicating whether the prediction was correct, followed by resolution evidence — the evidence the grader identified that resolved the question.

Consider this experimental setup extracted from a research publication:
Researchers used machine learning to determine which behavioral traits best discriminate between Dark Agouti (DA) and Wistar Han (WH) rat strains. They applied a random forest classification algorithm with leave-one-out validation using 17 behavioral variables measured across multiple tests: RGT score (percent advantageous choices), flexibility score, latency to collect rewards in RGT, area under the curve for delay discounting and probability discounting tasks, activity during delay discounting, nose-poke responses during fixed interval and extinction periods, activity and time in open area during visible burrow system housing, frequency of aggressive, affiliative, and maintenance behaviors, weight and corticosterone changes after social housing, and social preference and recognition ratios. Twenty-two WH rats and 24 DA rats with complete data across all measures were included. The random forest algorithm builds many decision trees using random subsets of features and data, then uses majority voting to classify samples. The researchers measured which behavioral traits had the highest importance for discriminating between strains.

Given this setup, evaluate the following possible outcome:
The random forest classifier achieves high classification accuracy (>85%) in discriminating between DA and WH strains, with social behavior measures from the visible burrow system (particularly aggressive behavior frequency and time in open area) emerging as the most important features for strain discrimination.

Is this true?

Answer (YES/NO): NO